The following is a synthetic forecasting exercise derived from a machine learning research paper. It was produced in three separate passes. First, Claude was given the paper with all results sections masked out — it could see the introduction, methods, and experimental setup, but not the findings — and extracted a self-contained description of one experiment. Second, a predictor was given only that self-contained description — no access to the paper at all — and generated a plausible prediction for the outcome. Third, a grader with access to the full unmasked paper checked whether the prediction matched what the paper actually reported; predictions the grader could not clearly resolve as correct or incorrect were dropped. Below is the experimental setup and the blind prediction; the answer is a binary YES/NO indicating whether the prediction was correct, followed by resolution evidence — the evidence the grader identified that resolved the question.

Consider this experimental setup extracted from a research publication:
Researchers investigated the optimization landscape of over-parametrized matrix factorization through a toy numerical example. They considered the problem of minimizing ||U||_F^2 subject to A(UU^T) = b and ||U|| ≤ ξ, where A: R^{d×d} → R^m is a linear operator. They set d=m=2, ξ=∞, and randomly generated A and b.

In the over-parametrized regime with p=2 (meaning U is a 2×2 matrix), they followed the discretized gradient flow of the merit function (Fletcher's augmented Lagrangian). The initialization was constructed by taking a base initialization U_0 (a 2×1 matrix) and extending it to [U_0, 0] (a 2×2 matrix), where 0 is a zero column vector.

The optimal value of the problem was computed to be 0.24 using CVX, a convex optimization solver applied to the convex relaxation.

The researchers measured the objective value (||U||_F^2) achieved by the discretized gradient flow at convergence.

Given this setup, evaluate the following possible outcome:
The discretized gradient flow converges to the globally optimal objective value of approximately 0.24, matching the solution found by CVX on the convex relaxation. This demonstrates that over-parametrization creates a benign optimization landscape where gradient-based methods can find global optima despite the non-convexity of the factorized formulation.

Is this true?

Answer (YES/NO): NO